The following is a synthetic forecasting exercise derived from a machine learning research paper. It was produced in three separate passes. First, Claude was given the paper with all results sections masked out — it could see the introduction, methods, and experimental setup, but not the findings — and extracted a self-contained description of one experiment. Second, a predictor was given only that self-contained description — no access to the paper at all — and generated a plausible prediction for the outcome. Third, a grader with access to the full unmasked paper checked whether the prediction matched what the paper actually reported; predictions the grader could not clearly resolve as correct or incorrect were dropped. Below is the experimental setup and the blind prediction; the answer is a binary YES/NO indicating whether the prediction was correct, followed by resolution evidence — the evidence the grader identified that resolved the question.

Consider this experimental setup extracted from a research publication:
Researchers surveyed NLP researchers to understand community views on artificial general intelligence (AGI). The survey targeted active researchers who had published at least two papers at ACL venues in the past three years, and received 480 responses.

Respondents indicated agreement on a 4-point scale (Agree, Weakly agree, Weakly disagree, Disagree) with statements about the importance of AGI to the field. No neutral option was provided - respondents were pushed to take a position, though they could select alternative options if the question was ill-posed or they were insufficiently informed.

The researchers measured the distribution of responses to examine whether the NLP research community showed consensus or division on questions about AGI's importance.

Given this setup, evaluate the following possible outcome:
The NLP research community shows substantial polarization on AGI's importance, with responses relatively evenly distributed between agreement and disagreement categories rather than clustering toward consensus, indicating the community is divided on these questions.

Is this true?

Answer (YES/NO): YES